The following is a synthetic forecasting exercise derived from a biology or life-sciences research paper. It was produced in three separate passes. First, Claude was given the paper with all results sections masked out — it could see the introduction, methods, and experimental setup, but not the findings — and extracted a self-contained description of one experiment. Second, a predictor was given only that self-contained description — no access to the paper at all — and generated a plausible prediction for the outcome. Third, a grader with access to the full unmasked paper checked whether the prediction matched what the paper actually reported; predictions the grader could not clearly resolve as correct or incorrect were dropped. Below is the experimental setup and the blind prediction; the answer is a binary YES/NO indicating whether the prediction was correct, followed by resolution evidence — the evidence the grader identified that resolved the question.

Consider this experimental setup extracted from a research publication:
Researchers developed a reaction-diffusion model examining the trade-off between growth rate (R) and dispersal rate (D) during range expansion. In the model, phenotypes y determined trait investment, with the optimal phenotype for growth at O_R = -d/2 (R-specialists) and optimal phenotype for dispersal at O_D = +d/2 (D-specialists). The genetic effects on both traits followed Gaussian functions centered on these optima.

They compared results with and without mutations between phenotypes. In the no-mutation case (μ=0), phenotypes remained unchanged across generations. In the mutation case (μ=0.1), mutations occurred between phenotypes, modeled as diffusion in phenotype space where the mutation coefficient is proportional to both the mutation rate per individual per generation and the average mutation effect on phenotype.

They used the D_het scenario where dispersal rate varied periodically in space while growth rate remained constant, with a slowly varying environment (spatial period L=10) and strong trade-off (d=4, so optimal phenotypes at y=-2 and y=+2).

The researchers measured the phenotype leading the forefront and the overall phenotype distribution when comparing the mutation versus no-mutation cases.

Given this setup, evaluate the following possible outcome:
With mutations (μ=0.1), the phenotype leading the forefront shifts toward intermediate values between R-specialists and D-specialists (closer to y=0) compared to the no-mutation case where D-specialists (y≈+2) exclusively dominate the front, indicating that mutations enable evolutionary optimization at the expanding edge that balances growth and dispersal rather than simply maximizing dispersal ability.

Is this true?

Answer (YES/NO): NO